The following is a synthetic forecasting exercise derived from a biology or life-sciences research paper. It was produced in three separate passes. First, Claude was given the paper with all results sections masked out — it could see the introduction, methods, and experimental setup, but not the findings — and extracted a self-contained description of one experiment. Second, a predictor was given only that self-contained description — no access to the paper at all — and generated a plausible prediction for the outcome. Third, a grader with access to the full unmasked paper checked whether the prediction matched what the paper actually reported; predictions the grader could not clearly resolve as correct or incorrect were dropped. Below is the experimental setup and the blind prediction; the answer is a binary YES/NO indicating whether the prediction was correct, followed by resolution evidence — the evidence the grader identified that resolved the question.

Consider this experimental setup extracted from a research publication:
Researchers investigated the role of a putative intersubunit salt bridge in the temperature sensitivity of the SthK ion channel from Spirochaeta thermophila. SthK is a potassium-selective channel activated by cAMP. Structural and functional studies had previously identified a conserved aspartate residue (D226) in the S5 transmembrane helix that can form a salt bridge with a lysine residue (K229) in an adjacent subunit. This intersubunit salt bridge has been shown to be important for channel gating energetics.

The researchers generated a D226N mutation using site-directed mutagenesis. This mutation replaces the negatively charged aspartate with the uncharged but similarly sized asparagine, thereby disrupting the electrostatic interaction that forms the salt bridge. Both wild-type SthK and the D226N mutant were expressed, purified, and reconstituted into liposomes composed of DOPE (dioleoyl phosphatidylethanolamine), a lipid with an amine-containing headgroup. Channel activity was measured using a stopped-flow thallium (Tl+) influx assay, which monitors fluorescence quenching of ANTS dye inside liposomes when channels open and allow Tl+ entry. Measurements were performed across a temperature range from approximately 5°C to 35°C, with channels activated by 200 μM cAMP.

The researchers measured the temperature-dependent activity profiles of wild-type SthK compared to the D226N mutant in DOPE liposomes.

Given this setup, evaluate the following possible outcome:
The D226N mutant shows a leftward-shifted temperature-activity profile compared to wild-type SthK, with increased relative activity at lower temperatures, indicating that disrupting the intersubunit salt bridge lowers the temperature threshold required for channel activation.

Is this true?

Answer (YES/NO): NO